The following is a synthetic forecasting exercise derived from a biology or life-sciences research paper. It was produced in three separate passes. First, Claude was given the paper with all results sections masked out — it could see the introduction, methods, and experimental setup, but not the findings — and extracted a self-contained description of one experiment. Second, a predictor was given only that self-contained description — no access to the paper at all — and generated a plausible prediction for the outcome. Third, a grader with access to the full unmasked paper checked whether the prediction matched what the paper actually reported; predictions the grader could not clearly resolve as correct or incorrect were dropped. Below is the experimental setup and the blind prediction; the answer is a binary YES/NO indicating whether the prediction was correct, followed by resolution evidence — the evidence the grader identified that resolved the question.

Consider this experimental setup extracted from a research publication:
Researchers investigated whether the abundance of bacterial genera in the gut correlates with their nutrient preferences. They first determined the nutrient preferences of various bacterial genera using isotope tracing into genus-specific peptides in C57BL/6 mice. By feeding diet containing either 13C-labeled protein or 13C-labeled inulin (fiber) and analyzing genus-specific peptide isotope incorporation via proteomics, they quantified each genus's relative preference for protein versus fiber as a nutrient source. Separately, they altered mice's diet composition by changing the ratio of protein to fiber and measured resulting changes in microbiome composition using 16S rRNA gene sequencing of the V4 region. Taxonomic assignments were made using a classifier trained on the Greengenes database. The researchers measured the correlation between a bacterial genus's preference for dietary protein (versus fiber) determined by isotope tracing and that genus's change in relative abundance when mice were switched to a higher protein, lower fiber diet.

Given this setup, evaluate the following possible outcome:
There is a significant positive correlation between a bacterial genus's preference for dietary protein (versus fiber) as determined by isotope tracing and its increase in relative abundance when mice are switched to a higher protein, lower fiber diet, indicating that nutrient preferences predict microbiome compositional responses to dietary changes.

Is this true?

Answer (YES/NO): YES